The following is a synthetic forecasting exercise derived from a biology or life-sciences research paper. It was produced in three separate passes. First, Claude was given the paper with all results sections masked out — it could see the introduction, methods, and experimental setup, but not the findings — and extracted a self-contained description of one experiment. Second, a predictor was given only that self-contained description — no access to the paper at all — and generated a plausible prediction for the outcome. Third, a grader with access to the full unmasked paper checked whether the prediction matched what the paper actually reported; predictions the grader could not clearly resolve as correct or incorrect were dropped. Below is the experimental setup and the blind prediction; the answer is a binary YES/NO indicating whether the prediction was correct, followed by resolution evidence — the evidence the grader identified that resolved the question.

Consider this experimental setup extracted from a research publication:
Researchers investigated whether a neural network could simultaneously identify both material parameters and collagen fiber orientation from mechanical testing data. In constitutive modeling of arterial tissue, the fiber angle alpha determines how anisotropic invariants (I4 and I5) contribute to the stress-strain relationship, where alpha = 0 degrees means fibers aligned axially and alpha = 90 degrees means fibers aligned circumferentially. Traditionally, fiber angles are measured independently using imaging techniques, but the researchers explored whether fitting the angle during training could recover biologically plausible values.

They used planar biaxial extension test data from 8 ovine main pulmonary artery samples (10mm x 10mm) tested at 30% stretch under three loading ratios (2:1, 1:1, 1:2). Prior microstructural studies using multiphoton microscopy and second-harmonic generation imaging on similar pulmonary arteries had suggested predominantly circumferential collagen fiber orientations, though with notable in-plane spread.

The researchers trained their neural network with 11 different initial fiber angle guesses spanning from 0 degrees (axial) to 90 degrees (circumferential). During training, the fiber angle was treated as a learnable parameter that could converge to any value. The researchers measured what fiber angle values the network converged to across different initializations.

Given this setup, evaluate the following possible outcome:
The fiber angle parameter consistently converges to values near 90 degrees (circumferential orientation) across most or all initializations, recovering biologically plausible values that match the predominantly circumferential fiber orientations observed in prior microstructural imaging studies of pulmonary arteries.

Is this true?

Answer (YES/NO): NO